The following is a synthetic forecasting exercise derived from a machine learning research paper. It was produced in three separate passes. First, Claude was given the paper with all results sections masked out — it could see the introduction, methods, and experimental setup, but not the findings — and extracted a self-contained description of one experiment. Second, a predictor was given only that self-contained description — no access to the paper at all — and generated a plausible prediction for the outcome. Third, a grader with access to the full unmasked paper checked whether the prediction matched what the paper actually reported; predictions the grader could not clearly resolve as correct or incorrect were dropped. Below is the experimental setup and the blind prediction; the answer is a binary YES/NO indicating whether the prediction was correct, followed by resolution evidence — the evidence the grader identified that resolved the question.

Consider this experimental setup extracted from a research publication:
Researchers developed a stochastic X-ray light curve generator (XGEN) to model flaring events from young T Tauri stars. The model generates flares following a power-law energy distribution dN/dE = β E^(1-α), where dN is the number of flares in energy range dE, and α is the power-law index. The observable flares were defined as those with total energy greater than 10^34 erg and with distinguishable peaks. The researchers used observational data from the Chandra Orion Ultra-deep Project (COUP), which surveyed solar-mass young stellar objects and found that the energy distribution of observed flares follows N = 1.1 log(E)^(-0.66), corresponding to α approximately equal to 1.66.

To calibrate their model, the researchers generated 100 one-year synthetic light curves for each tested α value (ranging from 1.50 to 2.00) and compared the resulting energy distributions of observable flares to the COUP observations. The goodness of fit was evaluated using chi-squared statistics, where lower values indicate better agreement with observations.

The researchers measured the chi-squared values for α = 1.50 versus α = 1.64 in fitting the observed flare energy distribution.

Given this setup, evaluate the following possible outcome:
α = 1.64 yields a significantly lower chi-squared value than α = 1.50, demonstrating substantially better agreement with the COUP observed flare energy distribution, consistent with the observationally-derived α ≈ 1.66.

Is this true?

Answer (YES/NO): YES